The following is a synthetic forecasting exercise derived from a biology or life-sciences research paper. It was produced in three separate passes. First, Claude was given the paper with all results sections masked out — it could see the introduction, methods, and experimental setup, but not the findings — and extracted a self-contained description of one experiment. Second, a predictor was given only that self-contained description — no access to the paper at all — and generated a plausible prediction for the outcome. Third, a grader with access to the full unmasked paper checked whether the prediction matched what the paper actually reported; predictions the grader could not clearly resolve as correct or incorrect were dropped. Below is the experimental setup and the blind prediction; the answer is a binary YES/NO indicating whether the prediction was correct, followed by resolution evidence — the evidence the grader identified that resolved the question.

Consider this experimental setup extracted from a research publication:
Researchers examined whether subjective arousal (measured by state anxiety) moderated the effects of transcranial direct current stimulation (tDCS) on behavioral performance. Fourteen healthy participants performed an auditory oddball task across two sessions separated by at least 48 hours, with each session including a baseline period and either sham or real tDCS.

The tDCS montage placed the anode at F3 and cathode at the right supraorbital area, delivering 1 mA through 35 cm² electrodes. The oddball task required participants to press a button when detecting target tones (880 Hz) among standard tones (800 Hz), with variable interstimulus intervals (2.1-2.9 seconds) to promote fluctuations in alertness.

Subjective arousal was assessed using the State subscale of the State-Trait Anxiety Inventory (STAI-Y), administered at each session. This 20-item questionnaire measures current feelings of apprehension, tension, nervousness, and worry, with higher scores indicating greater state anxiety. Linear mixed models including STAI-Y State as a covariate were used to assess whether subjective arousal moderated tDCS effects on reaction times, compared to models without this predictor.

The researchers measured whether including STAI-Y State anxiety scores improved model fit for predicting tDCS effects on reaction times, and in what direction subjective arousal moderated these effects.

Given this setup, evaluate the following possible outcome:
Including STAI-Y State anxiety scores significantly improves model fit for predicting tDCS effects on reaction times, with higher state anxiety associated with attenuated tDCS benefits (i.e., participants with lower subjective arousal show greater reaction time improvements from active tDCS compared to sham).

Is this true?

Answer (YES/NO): YES